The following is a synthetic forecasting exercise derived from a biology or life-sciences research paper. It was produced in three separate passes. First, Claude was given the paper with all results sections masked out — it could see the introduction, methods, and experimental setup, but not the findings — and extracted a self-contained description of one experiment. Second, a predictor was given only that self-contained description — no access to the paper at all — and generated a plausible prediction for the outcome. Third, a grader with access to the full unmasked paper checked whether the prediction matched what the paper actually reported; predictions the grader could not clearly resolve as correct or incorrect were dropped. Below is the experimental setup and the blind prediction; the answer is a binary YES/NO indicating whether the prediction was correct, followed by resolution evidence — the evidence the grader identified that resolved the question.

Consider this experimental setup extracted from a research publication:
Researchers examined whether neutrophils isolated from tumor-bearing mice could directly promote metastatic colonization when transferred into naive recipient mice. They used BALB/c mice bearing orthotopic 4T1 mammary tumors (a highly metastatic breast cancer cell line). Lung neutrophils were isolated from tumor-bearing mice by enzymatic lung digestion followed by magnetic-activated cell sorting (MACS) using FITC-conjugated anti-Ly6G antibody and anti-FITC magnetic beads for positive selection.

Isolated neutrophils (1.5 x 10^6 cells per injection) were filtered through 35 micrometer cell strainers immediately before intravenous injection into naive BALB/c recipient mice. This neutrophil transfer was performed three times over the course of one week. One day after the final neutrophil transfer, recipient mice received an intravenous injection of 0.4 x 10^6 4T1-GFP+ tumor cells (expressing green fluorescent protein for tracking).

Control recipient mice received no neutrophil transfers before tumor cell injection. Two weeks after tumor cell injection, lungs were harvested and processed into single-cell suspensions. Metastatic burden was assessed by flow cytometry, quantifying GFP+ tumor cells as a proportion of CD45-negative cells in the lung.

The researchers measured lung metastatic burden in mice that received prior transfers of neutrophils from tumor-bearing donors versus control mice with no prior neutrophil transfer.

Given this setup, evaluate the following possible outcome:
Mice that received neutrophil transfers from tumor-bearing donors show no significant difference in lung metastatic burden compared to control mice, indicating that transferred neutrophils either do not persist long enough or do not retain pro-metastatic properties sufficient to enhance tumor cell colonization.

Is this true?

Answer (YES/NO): NO